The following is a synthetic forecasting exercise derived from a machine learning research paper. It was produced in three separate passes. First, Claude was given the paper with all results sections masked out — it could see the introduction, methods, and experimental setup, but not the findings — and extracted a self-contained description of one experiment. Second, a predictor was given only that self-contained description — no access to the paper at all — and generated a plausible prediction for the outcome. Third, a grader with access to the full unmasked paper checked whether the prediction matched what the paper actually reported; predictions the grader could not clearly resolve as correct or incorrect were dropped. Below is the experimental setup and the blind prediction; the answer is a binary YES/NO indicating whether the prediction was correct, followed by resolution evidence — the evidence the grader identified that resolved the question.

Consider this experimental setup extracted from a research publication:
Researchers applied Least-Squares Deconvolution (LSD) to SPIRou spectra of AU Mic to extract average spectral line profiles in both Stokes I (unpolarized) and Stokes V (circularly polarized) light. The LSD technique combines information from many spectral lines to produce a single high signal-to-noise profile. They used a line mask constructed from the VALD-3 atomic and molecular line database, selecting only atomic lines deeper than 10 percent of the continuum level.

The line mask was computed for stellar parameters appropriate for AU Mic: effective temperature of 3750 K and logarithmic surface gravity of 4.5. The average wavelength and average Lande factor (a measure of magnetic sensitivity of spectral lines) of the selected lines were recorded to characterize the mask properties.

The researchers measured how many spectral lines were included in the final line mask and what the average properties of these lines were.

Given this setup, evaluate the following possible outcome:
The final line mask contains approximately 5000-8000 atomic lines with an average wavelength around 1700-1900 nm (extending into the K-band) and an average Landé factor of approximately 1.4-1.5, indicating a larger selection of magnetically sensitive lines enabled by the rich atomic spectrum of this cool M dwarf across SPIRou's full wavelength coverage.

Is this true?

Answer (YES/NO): NO